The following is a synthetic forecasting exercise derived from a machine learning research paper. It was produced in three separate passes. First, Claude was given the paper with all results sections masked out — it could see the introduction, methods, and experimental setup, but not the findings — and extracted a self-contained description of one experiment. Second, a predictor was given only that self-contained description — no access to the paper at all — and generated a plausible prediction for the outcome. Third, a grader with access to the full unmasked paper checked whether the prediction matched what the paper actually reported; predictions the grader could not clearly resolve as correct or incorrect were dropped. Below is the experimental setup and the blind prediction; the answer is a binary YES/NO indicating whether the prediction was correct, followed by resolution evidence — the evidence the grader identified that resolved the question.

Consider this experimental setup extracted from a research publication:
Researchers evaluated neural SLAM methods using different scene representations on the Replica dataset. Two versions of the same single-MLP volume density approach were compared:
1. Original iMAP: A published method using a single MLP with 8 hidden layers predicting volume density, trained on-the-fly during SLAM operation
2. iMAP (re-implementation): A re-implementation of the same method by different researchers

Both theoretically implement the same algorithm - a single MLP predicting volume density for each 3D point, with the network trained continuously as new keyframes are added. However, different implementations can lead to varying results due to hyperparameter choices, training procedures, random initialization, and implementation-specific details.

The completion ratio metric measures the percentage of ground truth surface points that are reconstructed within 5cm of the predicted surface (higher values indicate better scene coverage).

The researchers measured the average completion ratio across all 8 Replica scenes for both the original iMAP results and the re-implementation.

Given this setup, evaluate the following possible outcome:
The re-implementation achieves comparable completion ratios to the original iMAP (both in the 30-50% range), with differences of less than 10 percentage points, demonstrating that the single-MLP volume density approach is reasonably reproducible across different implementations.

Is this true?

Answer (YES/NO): NO